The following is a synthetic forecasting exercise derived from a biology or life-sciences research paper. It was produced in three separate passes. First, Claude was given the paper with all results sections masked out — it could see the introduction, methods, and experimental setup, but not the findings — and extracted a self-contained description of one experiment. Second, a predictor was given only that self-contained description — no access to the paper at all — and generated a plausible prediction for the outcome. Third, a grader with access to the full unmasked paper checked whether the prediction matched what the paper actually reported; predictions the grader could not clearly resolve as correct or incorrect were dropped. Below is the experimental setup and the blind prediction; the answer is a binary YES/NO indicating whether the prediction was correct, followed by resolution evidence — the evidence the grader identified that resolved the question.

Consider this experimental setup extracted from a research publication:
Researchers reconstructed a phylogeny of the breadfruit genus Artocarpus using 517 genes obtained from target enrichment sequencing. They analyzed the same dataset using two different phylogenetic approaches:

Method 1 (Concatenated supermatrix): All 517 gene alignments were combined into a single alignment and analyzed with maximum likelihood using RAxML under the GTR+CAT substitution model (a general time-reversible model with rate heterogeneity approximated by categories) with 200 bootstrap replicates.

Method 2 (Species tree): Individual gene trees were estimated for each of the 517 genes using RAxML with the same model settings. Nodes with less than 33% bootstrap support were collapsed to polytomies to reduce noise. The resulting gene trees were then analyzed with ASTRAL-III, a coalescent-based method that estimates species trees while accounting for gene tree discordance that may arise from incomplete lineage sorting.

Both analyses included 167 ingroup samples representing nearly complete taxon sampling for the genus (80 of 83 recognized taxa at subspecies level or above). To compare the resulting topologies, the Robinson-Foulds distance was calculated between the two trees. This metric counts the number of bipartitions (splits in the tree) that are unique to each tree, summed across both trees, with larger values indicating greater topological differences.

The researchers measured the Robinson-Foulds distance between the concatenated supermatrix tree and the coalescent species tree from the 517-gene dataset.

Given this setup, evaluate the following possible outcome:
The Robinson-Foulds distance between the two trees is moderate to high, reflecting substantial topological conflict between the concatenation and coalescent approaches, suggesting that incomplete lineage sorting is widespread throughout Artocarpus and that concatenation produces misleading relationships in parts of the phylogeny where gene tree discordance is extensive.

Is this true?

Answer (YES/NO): NO